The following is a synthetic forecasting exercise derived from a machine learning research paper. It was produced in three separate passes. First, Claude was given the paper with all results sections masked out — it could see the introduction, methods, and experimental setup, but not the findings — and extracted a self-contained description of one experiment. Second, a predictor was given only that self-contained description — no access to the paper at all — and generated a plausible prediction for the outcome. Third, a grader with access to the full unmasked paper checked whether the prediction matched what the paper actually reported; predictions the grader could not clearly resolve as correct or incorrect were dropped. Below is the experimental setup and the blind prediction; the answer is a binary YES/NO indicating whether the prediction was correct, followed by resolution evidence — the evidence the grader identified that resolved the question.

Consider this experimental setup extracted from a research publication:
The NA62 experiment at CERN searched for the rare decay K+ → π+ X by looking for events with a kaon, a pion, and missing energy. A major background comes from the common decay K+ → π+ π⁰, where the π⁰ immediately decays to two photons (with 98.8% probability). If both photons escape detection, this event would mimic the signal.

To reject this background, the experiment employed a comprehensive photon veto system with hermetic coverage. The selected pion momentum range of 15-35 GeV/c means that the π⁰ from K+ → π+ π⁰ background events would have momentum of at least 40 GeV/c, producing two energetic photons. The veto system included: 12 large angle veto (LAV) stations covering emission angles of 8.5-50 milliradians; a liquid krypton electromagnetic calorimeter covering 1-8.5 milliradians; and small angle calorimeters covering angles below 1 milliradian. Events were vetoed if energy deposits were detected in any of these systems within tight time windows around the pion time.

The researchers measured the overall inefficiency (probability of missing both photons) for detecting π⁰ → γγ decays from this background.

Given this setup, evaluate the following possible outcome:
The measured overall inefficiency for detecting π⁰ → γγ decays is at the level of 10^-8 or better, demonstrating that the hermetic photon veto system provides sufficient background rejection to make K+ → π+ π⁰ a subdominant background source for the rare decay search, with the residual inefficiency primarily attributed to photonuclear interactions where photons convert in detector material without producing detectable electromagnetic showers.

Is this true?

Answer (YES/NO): NO